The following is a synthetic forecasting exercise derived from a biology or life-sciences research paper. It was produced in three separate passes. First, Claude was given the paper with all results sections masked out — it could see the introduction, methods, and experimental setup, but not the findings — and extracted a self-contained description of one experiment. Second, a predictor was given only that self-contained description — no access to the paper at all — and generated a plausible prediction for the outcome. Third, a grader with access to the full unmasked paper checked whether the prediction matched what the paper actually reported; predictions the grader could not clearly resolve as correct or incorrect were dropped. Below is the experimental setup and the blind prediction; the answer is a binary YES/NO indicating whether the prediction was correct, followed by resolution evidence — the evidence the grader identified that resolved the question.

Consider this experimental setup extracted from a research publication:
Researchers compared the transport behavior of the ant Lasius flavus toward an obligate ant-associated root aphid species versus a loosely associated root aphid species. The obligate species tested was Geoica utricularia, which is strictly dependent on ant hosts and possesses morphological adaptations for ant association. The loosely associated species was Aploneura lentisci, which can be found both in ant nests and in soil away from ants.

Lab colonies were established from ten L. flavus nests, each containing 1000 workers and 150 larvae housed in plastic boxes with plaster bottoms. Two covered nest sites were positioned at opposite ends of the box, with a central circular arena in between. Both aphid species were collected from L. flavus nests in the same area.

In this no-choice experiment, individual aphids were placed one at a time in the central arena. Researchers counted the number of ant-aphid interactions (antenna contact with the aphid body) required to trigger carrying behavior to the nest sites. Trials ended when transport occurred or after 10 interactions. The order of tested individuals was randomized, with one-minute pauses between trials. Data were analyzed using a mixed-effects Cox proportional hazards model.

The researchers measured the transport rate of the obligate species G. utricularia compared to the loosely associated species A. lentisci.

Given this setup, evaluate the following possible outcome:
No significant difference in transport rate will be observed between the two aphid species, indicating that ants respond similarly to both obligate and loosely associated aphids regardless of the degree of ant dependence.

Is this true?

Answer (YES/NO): NO